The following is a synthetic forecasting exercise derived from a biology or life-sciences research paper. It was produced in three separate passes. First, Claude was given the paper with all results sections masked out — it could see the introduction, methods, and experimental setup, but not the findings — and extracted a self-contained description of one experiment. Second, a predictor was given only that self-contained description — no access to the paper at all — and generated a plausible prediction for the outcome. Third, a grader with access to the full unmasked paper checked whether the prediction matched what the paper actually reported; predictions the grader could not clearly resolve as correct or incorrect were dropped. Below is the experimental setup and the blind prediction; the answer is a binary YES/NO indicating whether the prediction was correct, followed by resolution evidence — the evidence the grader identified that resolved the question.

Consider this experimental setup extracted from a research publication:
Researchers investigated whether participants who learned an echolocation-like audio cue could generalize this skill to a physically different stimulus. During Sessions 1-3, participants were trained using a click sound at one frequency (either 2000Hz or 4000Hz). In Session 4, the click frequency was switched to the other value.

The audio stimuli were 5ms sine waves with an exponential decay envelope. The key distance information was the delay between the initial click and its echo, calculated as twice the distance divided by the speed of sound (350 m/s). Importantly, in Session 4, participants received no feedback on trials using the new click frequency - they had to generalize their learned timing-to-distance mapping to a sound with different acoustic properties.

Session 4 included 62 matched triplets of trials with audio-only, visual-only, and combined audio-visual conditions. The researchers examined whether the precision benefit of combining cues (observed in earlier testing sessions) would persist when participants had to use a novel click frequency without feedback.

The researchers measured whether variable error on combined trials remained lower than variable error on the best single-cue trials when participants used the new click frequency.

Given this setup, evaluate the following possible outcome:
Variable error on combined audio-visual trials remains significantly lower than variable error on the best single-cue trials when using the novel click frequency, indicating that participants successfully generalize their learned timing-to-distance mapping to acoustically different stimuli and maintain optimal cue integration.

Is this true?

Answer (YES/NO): YES